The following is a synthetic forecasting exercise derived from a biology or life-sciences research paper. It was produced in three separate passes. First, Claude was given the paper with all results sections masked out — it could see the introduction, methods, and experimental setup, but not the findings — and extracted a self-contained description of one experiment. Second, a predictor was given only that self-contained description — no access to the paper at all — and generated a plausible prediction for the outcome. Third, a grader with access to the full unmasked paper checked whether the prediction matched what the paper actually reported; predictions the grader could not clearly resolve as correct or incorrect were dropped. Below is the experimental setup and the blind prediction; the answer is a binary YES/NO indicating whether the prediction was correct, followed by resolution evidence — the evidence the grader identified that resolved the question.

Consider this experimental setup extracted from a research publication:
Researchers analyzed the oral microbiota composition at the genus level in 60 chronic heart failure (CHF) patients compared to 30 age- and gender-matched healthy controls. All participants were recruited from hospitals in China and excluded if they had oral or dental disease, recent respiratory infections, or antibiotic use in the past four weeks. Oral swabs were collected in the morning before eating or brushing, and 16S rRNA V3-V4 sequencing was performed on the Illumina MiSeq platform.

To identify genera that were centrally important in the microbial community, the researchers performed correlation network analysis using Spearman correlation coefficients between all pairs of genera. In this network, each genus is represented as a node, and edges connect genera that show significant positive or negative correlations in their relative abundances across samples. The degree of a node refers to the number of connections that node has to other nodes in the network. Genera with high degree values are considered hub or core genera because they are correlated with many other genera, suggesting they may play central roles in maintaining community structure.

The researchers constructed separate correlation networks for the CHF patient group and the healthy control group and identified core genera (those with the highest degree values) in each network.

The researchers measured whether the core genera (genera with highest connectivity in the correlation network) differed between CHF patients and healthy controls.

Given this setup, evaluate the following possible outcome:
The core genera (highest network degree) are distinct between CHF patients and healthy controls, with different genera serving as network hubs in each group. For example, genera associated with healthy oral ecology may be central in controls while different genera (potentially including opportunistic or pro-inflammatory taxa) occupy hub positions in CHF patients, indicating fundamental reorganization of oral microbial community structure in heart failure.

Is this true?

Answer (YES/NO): NO